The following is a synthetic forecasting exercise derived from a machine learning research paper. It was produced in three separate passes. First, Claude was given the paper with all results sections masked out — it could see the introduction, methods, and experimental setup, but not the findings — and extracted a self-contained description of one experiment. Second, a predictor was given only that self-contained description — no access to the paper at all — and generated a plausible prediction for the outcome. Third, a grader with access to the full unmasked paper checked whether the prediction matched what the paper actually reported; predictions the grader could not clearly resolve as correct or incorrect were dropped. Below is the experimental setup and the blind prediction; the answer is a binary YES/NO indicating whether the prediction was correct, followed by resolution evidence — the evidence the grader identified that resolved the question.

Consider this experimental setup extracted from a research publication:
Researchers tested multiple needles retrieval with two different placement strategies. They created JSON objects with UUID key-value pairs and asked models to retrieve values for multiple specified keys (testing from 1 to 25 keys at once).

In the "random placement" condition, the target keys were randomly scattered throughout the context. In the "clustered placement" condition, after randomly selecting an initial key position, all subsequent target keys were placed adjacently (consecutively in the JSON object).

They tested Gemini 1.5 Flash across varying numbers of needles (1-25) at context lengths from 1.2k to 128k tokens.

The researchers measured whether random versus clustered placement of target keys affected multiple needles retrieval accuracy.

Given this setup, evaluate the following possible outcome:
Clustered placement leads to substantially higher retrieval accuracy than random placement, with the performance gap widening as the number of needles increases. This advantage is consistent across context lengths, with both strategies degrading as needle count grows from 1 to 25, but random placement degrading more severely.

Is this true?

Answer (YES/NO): NO